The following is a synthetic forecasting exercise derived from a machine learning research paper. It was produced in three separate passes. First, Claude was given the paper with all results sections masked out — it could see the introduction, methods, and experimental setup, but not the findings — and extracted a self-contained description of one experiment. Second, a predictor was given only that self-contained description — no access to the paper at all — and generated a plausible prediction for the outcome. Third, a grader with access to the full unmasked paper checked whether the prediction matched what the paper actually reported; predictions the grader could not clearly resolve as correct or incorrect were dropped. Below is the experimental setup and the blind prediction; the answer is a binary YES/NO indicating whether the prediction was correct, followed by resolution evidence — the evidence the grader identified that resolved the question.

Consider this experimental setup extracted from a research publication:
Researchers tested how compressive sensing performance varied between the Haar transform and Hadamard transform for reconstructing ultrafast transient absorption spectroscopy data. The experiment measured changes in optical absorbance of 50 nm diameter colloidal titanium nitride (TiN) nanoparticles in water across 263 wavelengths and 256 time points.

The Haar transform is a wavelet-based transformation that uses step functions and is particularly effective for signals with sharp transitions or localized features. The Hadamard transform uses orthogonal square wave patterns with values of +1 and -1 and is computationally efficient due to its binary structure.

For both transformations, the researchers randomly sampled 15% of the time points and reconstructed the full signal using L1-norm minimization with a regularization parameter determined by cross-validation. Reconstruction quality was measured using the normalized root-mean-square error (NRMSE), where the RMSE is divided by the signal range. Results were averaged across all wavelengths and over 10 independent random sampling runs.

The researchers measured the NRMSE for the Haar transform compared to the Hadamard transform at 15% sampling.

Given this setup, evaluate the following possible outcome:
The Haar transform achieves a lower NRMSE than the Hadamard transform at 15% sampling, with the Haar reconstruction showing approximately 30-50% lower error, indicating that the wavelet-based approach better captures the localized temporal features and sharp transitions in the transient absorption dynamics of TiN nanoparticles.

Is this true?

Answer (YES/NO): NO